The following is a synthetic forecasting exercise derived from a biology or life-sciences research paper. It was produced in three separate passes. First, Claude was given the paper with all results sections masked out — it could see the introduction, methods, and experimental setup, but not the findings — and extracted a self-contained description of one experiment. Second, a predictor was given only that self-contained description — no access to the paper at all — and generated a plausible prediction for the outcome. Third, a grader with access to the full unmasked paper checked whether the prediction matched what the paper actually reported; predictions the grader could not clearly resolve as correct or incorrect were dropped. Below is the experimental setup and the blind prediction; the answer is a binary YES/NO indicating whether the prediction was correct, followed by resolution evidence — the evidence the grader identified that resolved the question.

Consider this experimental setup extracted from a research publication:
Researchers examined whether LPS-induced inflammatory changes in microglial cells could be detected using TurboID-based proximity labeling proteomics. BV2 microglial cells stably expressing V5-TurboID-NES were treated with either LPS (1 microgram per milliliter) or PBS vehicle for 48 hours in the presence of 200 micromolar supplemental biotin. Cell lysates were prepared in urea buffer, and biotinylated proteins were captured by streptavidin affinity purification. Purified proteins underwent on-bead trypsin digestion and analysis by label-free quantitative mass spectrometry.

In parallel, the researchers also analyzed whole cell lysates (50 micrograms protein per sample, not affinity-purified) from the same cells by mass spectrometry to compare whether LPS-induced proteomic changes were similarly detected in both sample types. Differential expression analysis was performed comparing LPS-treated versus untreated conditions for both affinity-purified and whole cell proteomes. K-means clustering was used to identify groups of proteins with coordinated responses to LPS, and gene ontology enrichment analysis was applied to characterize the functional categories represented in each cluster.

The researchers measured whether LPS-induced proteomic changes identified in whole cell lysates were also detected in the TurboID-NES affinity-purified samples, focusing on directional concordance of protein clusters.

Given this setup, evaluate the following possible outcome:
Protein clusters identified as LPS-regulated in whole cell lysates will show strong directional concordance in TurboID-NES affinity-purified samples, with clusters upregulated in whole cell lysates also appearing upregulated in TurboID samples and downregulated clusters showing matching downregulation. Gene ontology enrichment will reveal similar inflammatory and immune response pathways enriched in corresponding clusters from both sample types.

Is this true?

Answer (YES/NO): NO